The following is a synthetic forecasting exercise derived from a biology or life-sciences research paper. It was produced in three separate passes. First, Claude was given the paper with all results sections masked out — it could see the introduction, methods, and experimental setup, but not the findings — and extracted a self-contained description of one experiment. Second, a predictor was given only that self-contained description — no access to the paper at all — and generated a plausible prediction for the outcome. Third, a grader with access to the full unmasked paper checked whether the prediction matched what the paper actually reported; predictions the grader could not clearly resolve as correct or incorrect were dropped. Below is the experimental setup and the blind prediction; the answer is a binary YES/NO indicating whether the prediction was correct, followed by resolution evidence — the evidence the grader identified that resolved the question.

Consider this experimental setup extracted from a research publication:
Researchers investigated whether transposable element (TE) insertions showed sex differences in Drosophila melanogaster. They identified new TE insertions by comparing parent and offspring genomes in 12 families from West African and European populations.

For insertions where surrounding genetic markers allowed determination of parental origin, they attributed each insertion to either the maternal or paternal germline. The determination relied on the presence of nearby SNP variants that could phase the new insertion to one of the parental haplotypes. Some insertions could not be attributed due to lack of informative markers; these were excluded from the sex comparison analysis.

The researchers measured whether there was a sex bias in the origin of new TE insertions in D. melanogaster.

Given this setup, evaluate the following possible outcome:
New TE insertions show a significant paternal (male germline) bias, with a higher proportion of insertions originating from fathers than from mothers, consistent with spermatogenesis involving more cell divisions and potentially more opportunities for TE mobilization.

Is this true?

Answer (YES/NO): NO